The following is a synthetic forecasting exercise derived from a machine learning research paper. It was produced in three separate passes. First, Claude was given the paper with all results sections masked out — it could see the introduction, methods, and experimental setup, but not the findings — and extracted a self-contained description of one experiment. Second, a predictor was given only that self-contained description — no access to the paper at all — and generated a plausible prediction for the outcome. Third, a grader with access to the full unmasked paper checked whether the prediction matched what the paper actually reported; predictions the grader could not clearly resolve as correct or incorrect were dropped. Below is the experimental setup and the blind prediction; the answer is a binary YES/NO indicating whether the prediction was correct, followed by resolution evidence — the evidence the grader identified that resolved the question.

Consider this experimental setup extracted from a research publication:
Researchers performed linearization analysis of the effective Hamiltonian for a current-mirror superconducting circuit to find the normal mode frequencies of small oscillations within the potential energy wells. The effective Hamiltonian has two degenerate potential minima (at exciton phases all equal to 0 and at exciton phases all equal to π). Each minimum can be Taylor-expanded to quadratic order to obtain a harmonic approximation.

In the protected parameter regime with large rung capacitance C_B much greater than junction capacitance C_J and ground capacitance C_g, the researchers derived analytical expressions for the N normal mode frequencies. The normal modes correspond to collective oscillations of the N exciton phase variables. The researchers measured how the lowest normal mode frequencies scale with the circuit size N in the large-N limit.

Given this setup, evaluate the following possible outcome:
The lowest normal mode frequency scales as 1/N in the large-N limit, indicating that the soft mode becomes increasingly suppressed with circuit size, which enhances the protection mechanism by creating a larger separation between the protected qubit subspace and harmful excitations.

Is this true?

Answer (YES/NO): YES